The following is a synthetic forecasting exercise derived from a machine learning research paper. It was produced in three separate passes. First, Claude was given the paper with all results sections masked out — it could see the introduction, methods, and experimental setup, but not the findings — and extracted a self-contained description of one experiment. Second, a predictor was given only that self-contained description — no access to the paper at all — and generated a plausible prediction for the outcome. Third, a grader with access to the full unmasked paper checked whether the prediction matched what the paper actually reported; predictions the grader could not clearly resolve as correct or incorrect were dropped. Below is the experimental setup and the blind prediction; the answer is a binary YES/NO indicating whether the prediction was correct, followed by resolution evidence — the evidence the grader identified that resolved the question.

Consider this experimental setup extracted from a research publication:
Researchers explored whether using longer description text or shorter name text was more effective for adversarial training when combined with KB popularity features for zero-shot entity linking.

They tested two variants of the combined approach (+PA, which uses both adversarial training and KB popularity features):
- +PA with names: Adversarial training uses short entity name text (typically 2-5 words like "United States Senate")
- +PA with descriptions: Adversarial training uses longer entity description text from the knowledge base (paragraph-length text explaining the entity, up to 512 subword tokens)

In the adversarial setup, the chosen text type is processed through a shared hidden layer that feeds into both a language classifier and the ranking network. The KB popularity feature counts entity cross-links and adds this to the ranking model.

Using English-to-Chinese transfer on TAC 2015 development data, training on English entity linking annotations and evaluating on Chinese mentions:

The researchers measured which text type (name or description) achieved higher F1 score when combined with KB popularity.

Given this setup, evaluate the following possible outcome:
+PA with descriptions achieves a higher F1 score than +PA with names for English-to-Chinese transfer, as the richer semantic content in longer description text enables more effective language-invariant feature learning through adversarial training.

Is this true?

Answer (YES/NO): YES